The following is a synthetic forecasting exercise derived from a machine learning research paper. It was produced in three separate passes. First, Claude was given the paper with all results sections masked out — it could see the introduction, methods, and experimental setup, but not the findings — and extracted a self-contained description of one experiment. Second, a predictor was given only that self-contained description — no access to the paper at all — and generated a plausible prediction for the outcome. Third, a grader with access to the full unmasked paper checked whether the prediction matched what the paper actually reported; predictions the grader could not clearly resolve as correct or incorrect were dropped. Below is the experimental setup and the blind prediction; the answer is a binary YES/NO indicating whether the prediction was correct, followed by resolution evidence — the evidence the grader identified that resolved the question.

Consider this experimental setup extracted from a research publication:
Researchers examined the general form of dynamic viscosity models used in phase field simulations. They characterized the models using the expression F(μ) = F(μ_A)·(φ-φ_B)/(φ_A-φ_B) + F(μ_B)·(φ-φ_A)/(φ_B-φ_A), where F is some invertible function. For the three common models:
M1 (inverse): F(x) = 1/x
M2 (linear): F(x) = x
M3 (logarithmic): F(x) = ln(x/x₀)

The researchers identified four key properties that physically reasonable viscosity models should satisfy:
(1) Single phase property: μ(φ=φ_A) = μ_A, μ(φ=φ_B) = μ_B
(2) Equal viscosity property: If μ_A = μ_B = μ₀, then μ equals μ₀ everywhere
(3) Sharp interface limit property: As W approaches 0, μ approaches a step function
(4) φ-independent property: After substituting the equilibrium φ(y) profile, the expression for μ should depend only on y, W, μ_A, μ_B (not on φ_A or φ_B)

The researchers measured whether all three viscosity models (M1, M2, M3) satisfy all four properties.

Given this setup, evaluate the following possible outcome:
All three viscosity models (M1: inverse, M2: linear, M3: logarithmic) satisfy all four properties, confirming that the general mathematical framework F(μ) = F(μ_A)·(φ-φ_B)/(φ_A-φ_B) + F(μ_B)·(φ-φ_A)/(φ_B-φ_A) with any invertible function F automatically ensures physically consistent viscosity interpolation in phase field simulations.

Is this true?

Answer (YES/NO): YES